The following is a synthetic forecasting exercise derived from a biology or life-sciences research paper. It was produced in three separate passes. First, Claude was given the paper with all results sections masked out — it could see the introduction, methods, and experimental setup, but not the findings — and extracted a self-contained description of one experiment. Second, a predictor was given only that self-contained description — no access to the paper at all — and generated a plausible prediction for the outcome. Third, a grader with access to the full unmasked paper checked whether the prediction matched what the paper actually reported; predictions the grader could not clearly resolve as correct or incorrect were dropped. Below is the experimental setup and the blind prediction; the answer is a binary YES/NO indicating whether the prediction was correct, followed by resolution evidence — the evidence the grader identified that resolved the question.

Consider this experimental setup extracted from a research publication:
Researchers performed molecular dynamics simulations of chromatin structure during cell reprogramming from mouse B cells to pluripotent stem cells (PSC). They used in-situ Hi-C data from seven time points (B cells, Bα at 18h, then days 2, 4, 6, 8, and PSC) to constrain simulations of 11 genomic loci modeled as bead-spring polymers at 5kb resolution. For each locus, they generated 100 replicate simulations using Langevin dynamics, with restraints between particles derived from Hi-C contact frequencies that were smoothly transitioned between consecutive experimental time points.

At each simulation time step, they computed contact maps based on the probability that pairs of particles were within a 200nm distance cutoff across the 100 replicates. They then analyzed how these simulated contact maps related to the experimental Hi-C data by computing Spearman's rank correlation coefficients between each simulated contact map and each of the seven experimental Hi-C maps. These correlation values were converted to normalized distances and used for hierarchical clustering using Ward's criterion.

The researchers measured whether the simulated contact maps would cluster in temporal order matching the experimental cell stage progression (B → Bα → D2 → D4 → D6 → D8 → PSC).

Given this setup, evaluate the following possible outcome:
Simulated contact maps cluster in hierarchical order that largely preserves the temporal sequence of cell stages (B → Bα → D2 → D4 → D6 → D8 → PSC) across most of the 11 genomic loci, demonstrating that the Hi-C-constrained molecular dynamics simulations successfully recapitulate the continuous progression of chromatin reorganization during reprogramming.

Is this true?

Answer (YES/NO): NO